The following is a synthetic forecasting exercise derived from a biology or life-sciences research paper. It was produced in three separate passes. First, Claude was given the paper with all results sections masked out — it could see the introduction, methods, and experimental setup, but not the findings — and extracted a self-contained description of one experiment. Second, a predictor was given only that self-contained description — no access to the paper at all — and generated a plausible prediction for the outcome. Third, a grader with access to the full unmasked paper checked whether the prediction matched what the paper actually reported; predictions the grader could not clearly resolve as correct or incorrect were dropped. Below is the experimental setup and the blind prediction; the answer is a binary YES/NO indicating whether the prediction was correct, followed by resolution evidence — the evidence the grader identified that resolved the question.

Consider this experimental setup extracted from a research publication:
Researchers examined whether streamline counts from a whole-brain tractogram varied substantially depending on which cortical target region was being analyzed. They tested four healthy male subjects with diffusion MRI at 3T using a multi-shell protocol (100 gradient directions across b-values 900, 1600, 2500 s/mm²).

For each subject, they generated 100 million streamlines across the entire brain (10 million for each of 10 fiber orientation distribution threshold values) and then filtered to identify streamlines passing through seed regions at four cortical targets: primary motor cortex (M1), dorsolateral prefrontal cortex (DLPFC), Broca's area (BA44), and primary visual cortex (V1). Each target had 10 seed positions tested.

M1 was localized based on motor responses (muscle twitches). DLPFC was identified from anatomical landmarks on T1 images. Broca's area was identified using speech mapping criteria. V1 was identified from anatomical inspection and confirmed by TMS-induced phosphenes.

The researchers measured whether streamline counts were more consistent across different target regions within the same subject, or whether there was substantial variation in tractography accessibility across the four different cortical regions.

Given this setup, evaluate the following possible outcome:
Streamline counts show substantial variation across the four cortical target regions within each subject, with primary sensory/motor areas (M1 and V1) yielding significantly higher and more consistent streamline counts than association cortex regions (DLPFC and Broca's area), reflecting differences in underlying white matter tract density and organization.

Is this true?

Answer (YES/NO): NO